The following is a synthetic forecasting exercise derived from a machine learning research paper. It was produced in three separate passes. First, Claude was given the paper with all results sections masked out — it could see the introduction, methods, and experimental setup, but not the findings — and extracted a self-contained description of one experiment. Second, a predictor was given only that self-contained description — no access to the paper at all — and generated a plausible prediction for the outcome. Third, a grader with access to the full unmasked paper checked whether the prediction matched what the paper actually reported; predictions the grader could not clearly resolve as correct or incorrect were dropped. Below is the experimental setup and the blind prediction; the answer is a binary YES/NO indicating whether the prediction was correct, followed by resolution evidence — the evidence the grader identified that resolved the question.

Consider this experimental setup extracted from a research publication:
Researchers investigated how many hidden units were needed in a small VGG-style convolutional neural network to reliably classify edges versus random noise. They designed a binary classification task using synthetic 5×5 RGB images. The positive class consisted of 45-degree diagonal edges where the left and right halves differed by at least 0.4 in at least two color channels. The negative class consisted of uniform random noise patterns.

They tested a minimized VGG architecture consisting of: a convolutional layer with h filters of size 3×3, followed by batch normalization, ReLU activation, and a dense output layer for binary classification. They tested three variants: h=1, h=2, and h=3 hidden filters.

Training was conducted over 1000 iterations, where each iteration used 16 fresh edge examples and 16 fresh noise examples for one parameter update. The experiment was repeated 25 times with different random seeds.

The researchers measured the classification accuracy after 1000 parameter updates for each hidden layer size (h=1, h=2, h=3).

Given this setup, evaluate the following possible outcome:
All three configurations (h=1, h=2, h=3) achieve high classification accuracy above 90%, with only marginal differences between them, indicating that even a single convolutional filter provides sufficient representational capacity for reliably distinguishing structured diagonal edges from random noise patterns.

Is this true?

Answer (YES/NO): NO